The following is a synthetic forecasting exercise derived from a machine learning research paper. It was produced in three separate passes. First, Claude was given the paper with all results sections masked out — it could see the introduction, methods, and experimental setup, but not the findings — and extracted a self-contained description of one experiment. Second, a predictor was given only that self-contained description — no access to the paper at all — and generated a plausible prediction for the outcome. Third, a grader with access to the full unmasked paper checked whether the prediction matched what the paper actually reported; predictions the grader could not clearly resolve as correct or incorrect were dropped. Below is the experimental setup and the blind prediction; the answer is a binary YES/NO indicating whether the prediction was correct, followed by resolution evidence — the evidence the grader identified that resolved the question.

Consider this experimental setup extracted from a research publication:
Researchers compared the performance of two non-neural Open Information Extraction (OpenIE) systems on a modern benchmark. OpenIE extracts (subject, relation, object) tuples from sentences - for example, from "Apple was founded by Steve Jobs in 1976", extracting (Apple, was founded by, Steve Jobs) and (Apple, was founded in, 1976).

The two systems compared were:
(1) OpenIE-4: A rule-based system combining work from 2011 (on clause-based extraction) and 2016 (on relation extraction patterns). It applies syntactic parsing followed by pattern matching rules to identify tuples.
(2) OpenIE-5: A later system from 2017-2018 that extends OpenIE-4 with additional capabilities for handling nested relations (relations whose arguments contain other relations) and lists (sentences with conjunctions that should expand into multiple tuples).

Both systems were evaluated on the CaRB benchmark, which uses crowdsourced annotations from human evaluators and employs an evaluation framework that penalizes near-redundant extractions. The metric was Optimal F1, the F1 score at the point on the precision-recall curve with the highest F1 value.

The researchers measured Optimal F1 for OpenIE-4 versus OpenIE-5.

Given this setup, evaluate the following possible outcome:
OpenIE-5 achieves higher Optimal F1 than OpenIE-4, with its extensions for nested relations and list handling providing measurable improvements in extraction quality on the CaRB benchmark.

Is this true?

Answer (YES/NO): NO